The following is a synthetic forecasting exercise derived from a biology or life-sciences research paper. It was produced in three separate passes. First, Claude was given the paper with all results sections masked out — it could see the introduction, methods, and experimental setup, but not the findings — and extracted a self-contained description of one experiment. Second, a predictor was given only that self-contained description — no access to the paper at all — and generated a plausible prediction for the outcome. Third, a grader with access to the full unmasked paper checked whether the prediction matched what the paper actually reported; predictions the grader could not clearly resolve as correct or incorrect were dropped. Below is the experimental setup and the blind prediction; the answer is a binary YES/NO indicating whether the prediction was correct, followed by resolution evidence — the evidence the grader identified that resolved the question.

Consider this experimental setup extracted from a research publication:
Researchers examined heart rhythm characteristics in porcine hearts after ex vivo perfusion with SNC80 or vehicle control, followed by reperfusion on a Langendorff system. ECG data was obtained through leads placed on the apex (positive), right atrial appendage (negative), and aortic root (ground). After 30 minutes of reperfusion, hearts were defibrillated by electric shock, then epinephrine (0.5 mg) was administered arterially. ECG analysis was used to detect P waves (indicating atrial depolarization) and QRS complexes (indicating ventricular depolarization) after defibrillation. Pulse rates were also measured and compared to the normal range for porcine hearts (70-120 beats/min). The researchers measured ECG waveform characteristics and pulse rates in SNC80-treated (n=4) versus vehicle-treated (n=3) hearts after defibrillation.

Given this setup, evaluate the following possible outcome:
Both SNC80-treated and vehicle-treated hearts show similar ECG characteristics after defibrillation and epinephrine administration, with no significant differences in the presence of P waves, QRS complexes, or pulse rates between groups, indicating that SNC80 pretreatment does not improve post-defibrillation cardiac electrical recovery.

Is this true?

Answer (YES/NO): NO